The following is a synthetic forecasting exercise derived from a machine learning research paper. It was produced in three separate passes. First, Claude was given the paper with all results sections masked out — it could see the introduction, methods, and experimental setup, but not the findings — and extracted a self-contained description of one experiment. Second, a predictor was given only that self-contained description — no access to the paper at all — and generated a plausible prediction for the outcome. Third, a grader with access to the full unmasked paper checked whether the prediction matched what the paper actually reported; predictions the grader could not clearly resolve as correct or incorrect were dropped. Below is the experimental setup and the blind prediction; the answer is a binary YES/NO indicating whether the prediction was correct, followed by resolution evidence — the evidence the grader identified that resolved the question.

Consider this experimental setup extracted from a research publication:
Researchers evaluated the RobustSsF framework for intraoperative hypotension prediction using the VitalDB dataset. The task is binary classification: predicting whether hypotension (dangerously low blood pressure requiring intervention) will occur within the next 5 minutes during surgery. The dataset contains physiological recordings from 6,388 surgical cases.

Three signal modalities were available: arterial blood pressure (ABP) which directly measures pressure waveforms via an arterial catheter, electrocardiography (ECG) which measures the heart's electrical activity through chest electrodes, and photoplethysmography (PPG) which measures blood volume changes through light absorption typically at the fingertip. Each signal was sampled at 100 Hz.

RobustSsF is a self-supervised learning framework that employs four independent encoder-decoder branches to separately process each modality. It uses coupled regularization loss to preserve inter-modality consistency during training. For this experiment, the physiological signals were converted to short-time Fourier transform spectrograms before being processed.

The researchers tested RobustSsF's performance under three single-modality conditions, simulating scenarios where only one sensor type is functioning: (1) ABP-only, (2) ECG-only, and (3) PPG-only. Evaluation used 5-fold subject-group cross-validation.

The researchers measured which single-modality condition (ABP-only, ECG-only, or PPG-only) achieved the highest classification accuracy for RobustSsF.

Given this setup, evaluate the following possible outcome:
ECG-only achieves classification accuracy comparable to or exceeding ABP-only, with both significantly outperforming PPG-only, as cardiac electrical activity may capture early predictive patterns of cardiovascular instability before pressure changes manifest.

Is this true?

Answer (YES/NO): NO